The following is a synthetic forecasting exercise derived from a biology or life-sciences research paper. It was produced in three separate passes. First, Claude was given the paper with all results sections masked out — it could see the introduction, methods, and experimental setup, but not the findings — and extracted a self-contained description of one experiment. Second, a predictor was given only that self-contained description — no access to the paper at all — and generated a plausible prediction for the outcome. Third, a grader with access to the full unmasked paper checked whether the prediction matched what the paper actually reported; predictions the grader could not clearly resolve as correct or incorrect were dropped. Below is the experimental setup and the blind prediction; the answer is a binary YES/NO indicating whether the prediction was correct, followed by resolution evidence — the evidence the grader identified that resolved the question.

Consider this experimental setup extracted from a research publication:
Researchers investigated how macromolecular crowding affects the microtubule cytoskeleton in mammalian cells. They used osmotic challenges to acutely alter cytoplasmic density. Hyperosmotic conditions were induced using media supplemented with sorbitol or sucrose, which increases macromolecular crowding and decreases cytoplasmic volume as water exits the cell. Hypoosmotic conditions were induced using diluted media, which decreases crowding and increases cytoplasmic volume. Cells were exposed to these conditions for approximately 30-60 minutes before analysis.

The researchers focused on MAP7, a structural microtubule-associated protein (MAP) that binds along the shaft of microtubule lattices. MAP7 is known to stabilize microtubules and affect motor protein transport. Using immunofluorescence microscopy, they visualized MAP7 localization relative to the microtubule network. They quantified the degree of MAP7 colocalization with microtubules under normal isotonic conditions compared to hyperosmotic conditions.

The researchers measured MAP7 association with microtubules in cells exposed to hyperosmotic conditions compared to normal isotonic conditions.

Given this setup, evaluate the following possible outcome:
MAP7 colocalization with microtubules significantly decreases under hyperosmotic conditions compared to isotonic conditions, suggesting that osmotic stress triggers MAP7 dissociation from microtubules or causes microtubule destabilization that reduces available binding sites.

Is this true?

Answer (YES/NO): NO